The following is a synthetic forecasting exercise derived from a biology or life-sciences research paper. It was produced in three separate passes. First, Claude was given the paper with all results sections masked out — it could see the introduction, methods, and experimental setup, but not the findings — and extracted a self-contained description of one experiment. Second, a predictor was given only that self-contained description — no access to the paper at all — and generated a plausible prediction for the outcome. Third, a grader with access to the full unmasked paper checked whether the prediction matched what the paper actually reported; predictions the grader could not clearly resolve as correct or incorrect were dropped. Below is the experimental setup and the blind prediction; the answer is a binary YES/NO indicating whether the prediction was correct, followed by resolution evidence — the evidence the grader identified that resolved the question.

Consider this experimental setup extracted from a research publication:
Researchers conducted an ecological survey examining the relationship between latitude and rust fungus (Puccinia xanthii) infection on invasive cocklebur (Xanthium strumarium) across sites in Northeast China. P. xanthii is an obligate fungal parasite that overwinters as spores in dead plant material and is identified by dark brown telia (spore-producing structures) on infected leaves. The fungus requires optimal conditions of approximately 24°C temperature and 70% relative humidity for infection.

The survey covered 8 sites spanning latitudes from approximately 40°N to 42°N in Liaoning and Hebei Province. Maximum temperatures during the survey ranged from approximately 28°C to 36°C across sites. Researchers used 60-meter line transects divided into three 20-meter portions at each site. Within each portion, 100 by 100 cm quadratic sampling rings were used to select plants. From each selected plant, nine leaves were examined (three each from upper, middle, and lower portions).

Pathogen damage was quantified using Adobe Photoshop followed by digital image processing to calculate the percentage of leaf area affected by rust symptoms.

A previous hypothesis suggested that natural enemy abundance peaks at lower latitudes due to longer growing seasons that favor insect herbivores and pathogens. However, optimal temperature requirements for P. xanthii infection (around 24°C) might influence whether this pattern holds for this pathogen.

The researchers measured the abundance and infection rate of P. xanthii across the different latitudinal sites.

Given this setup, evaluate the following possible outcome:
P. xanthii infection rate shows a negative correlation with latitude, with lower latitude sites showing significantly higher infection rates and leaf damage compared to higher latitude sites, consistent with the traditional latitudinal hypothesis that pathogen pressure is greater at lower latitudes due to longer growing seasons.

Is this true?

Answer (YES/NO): NO